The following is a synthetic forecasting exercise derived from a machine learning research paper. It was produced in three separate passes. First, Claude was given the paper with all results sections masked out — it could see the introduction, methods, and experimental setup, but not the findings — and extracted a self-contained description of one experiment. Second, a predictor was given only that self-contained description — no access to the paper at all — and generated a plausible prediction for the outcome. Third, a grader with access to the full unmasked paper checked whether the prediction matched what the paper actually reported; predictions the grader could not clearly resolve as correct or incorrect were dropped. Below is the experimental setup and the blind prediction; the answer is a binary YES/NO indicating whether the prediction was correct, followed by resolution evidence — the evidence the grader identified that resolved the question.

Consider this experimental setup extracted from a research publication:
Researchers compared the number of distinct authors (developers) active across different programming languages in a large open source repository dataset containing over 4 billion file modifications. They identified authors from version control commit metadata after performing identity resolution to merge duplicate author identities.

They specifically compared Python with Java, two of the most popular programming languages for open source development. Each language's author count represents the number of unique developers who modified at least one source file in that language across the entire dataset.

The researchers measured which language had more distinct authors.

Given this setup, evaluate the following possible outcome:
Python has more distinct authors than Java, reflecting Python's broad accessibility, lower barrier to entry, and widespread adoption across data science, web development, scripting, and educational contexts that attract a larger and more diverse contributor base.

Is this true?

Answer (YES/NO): NO